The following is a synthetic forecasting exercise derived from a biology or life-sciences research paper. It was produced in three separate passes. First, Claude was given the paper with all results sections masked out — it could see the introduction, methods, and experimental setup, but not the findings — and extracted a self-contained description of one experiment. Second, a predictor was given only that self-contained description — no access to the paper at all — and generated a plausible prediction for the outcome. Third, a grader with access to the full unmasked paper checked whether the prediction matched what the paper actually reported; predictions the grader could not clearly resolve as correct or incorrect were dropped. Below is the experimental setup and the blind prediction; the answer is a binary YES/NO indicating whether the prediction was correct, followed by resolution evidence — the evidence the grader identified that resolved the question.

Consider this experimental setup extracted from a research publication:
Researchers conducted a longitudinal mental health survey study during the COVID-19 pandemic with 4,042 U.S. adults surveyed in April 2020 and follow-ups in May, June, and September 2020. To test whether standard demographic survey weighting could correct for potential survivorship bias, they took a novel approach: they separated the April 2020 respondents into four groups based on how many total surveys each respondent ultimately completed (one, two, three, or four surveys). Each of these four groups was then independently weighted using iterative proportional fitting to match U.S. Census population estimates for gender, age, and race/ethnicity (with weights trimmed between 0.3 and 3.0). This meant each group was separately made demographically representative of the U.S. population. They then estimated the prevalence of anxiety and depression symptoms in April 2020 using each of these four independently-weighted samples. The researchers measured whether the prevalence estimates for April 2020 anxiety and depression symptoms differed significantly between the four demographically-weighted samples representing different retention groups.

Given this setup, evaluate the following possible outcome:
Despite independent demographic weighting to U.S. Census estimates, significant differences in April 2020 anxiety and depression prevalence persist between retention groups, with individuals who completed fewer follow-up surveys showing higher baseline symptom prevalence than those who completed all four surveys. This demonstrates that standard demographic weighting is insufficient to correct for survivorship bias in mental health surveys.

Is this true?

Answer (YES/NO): YES